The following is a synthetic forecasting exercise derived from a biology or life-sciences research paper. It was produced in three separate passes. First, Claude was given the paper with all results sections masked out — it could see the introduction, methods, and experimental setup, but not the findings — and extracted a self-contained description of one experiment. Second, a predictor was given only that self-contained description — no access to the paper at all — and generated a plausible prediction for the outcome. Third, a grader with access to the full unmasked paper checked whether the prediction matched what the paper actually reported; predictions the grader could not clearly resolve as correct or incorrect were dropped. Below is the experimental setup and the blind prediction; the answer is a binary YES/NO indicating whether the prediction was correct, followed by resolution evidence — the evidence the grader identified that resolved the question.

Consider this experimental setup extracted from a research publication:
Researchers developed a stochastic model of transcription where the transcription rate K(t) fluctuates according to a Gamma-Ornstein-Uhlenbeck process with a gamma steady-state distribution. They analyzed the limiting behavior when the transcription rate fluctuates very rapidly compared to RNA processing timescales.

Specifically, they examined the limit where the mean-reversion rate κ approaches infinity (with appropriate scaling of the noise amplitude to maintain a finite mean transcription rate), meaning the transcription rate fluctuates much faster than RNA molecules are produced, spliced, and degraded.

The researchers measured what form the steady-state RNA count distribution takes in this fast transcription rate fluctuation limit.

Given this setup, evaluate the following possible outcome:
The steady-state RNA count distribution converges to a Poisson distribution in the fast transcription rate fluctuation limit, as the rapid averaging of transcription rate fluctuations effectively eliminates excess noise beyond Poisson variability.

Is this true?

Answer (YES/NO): YES